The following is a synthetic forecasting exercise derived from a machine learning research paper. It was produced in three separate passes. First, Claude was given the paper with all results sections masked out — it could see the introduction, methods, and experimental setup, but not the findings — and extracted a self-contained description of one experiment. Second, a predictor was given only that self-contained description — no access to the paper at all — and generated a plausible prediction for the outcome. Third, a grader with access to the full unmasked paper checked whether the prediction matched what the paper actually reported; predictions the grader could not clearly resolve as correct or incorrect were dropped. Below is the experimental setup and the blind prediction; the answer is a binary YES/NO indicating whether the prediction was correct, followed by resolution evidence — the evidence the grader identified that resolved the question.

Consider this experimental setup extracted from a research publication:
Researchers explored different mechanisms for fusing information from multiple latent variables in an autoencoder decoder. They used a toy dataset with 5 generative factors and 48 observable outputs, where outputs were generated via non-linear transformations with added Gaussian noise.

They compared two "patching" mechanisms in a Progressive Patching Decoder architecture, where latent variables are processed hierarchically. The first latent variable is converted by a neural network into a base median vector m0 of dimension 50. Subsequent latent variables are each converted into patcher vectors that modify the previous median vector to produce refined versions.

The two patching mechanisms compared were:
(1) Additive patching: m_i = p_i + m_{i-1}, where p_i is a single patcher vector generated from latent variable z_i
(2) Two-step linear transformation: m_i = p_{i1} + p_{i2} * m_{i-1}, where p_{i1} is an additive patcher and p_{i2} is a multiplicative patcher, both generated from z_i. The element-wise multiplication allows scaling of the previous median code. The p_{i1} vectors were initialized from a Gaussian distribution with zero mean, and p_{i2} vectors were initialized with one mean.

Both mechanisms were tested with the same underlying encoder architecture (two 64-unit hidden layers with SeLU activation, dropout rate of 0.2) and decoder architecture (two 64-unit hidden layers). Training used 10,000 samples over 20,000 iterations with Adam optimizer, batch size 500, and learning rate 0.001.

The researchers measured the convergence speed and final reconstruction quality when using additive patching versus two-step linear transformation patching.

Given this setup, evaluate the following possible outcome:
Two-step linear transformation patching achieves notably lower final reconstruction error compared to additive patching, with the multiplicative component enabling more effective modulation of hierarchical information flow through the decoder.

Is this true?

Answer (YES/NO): NO